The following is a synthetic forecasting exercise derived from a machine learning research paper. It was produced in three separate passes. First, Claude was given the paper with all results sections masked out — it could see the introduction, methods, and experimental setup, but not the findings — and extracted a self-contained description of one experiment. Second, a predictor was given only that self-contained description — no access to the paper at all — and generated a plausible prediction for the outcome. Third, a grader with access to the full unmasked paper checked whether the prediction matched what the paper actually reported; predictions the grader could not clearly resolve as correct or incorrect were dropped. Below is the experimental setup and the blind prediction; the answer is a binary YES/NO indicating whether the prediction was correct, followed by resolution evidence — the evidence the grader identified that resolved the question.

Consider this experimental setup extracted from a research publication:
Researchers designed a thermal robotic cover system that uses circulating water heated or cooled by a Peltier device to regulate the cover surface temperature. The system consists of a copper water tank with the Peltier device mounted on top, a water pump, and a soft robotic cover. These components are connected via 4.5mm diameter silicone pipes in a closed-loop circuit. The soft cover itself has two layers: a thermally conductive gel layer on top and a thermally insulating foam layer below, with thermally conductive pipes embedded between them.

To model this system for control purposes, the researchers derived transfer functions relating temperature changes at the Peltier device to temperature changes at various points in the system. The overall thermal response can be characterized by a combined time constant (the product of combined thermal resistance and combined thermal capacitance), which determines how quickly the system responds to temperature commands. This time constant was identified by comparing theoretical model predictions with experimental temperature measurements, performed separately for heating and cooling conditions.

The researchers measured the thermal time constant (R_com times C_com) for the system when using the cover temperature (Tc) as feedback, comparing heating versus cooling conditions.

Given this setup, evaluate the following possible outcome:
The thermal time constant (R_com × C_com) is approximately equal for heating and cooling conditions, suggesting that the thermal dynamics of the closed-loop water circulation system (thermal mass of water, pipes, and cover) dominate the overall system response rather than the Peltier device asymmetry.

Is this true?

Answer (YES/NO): NO